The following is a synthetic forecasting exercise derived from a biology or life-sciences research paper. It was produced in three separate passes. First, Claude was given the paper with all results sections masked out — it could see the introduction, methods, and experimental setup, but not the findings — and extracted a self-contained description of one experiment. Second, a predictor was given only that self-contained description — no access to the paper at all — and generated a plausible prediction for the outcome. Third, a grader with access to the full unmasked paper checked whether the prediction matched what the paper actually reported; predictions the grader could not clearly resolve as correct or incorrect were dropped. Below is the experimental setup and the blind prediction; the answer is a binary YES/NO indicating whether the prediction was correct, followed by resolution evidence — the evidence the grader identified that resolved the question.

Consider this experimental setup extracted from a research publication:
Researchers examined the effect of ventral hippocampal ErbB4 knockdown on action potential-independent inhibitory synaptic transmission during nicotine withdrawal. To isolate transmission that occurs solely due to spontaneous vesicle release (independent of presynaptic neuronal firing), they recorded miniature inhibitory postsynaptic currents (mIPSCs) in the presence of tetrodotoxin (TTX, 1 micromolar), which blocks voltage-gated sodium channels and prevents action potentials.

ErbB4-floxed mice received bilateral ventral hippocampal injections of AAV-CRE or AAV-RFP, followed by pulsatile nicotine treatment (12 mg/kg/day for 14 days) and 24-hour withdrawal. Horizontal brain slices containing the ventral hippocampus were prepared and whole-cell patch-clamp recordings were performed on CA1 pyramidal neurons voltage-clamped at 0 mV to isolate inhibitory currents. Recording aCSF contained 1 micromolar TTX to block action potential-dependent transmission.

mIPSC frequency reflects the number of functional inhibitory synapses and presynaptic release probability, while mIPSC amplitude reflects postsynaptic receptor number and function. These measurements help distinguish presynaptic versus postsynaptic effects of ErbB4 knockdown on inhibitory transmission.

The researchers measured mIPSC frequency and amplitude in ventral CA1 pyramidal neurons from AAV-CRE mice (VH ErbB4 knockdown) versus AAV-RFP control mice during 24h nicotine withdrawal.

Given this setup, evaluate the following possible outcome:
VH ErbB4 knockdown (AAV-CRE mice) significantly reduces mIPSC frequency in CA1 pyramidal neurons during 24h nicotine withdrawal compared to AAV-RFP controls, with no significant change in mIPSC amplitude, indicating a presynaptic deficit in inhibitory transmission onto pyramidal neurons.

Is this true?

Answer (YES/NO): NO